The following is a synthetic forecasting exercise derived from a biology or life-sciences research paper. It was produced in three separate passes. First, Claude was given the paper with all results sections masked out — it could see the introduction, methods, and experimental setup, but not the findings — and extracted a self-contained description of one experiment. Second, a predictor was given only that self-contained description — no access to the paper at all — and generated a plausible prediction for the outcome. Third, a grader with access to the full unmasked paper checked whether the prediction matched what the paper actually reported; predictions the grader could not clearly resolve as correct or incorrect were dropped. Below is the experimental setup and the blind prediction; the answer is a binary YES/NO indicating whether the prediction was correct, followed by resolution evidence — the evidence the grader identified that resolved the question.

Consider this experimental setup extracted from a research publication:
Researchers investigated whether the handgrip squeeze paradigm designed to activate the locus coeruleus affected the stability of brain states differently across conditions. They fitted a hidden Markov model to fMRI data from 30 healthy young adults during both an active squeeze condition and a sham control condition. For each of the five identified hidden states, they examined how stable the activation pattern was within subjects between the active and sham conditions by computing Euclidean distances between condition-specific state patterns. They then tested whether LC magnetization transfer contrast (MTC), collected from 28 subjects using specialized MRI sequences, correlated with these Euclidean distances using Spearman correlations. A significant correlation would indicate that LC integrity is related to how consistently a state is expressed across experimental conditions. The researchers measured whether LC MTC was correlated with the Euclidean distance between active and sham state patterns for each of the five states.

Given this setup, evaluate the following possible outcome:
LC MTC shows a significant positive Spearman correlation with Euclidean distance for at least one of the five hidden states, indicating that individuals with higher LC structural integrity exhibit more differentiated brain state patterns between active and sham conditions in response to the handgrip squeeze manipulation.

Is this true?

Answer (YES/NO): NO